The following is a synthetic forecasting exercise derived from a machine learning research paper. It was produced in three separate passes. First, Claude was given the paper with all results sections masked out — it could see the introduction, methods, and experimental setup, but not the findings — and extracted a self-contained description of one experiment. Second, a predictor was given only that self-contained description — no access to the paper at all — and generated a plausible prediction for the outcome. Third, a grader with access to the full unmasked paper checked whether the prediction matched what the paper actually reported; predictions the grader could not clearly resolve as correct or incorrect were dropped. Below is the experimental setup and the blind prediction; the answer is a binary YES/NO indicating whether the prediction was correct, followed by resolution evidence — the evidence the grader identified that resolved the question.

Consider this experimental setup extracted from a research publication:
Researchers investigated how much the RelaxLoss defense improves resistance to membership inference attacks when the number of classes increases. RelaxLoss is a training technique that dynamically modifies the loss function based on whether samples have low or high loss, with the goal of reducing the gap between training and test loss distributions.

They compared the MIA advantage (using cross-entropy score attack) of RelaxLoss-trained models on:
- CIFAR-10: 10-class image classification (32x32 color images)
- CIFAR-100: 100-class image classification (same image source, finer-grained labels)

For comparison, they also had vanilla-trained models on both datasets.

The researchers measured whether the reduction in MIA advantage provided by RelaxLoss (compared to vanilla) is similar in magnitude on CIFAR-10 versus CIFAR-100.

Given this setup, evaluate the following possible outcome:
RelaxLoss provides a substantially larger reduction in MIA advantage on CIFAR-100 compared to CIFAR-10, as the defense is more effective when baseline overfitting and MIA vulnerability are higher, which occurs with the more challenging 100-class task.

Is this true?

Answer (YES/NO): YES